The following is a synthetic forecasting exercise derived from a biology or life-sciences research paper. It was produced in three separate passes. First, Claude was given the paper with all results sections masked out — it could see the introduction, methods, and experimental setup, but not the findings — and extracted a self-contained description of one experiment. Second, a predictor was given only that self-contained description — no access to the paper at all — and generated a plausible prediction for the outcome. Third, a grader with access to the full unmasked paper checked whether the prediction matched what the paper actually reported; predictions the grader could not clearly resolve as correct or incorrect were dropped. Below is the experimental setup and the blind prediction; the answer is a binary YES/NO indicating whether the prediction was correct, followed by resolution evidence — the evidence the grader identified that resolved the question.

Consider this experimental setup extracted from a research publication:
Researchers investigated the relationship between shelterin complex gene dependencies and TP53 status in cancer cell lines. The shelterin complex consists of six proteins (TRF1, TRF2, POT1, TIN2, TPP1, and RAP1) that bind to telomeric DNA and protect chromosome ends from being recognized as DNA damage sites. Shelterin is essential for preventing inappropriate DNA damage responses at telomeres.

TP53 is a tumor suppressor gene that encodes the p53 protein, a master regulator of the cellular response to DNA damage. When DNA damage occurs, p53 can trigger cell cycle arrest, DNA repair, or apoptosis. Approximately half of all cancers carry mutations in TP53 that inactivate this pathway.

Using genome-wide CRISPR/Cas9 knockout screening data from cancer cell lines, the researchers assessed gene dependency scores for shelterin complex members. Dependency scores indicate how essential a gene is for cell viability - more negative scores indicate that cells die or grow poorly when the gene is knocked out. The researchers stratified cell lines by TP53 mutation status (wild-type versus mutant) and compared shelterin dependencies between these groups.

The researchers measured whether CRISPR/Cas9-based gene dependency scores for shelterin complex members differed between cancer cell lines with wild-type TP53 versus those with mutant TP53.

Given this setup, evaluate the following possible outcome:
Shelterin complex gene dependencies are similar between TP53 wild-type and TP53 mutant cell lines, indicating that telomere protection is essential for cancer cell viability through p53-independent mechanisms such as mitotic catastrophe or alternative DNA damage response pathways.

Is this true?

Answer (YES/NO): NO